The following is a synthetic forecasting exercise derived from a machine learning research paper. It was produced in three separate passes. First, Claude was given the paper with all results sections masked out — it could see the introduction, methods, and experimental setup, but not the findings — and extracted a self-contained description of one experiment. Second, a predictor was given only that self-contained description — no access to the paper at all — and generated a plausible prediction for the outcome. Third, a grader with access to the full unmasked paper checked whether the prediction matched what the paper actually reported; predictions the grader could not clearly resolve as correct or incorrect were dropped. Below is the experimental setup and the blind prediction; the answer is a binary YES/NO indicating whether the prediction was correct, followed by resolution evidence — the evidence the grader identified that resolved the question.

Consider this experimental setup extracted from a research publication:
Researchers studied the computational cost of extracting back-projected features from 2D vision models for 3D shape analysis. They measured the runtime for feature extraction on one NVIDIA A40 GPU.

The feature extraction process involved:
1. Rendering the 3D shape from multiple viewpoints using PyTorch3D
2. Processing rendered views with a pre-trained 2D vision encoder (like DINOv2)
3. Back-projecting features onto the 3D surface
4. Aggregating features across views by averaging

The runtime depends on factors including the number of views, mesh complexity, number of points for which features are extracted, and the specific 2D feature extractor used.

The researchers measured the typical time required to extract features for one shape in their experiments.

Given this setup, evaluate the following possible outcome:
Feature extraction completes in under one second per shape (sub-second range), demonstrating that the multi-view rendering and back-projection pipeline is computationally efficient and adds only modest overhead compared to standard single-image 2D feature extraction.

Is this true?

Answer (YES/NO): NO